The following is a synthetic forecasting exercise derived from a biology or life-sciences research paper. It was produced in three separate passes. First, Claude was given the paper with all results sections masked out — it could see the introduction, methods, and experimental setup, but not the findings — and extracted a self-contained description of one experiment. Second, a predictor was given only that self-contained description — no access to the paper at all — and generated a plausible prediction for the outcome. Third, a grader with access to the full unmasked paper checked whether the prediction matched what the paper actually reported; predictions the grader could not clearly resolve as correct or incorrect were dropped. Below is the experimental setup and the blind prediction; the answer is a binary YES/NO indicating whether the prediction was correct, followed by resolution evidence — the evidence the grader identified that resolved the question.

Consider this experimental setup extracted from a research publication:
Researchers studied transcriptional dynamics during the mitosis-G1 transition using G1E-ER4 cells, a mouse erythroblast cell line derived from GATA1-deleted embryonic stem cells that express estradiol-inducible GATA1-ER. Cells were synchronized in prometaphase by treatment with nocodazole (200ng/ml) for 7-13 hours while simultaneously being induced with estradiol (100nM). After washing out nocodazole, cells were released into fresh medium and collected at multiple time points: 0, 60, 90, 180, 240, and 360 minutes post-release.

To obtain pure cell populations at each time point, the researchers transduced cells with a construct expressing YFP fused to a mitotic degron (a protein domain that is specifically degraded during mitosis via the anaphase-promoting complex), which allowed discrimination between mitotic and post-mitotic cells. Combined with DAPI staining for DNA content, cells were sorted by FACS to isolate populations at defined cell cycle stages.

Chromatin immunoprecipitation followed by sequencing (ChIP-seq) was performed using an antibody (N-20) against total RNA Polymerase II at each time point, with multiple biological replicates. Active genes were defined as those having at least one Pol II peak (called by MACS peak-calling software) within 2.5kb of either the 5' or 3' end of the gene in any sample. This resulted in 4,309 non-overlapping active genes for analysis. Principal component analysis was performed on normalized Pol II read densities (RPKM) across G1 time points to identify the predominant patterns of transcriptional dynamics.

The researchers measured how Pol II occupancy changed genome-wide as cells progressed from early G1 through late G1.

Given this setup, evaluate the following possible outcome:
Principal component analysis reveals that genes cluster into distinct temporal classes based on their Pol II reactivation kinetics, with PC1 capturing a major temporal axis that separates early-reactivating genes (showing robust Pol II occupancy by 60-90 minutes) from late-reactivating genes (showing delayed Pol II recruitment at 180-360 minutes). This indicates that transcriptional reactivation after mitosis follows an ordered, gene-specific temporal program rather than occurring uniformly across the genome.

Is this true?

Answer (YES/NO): NO